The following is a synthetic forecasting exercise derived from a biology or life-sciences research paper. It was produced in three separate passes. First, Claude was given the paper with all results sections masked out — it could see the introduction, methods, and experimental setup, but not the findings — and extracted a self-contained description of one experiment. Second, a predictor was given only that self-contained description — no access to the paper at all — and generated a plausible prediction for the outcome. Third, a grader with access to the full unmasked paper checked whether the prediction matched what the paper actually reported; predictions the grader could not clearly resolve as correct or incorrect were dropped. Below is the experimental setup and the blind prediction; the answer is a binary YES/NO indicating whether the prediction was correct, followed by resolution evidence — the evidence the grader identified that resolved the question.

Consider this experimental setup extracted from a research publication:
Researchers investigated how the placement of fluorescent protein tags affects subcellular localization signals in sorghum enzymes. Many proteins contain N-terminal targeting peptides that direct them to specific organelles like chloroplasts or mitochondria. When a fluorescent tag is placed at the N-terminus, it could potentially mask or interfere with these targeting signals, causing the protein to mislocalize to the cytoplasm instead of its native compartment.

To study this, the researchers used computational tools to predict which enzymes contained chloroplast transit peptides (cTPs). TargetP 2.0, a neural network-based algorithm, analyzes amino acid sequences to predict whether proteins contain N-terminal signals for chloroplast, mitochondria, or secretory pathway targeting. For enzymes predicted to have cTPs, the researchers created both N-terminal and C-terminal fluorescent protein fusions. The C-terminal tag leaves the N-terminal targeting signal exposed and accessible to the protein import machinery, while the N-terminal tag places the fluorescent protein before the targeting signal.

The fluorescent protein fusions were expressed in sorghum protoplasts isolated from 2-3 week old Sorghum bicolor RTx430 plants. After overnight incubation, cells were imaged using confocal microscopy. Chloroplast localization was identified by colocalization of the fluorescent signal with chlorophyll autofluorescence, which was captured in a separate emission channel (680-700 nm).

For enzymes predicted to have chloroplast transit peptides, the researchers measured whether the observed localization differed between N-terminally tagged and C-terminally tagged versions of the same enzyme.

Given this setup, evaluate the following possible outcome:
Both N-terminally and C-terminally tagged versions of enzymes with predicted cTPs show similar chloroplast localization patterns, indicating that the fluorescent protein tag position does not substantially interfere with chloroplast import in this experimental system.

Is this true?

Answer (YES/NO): NO